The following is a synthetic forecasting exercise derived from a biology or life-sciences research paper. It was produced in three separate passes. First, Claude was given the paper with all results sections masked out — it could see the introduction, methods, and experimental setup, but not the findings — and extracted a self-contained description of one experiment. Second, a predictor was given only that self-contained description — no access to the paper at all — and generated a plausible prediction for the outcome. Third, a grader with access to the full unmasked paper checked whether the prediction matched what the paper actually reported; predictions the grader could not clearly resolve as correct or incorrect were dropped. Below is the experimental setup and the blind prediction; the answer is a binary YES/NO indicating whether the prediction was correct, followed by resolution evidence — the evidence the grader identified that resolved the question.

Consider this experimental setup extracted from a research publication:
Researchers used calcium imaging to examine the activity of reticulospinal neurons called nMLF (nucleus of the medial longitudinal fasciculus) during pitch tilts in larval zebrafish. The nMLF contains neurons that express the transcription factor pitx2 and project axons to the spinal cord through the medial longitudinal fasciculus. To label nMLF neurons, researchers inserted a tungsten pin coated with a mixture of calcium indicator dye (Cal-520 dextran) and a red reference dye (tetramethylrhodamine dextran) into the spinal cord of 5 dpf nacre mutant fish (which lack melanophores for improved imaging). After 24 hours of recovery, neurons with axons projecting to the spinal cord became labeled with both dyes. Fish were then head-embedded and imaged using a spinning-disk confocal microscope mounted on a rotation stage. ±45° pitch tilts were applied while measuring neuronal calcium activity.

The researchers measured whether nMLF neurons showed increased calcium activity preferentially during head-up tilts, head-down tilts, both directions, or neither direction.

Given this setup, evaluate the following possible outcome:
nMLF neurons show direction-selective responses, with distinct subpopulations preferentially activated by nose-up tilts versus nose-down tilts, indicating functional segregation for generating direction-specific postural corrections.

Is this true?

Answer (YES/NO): YES